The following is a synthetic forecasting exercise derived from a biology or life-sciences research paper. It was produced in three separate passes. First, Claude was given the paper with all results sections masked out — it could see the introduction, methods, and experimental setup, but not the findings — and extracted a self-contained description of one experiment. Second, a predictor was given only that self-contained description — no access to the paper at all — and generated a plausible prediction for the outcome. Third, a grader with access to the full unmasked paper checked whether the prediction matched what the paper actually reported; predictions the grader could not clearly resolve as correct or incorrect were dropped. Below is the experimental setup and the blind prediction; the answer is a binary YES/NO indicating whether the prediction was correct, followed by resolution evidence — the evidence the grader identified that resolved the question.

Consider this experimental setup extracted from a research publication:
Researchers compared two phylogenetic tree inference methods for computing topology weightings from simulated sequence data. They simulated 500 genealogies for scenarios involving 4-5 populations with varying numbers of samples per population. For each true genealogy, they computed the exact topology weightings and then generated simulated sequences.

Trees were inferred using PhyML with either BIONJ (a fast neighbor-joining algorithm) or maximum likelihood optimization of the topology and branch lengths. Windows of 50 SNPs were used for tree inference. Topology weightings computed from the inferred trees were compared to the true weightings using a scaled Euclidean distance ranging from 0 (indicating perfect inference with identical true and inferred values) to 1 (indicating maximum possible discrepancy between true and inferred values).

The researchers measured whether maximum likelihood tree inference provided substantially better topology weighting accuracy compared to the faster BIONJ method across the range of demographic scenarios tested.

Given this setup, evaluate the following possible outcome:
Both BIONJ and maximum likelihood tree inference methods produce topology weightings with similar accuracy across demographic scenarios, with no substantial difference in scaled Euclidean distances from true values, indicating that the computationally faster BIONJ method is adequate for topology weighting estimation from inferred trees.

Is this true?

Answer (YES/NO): NO